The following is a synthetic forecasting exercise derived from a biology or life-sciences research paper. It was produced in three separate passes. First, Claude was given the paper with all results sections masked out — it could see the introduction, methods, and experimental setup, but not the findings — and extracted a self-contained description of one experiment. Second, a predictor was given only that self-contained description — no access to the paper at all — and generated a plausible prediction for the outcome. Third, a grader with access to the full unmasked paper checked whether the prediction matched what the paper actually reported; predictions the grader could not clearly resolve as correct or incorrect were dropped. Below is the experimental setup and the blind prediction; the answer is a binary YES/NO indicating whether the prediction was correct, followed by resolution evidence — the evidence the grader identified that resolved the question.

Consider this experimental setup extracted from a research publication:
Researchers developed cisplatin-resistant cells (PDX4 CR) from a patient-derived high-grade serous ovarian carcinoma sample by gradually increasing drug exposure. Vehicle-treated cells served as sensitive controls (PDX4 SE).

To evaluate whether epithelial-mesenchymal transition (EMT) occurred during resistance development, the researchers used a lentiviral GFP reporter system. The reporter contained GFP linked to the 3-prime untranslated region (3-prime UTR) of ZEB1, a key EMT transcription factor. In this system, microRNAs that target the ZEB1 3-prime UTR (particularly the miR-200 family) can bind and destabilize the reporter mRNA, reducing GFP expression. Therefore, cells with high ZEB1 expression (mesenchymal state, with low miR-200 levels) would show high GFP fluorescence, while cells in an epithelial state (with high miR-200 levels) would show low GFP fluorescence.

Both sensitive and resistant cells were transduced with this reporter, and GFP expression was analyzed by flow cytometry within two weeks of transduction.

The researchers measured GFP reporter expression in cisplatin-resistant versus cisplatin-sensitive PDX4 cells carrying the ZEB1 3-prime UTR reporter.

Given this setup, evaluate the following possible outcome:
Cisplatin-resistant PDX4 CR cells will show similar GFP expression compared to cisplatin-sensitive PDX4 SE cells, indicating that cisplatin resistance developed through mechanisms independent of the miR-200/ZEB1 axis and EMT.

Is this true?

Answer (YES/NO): NO